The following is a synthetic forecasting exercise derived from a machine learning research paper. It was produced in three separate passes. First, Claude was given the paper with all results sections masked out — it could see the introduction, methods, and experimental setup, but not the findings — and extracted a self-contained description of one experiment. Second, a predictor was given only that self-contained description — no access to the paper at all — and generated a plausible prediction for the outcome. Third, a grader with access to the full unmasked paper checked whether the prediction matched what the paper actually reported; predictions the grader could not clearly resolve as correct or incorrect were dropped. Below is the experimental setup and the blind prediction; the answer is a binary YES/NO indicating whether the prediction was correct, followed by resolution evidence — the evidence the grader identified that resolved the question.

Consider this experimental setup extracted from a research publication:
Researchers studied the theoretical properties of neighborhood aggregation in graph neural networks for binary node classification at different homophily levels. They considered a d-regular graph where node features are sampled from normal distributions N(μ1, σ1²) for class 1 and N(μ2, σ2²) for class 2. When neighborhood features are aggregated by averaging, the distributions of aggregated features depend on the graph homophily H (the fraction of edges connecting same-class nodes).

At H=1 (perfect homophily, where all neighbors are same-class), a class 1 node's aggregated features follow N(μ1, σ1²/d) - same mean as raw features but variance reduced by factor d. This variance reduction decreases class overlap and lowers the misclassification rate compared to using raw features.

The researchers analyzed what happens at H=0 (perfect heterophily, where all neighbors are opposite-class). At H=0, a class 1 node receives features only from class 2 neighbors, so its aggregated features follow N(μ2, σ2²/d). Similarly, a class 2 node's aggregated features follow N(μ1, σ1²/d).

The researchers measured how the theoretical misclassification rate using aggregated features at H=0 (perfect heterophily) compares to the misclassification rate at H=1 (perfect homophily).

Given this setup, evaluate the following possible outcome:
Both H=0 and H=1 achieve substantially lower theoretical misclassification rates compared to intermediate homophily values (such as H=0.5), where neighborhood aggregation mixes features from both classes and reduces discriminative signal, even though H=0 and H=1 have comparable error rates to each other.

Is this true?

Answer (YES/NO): YES